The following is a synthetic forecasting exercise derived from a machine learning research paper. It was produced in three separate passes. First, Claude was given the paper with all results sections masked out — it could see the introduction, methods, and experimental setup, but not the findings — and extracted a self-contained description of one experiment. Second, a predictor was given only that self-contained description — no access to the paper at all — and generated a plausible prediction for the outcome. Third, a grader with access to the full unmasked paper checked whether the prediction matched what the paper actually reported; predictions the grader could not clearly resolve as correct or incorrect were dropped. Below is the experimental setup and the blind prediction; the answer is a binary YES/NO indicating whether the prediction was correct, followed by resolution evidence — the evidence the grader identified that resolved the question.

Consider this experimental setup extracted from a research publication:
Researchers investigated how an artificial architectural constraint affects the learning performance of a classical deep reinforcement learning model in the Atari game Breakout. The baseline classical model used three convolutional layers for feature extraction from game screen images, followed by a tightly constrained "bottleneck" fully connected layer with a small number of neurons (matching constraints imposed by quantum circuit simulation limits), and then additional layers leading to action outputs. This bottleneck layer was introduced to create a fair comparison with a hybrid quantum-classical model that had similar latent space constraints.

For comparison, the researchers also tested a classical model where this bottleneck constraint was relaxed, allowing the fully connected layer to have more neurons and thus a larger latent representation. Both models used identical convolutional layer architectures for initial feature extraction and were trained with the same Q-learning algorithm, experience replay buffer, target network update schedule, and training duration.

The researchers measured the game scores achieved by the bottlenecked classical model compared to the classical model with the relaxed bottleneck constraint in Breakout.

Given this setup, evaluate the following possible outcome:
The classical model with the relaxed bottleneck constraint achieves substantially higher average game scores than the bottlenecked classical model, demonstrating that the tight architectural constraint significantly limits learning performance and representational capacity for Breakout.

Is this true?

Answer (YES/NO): YES